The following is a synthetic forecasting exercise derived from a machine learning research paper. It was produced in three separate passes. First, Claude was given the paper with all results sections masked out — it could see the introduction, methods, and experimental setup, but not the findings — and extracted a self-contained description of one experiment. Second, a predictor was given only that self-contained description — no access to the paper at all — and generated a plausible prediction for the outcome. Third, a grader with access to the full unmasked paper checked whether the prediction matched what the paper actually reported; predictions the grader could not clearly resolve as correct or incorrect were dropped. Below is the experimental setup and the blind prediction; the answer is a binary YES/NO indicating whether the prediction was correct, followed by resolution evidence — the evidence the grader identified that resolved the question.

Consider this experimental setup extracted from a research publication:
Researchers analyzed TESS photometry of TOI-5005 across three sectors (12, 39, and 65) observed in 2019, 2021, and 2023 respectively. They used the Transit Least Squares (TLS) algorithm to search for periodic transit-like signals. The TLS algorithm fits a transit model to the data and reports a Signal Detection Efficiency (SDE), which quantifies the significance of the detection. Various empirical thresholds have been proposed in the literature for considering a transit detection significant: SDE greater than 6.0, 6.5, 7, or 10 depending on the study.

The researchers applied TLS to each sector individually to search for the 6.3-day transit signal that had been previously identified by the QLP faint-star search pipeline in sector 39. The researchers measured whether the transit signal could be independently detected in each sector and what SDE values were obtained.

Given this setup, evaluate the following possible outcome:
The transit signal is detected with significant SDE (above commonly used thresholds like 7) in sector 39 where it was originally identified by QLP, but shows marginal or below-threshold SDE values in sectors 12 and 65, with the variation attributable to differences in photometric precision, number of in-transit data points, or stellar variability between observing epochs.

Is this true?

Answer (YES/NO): NO